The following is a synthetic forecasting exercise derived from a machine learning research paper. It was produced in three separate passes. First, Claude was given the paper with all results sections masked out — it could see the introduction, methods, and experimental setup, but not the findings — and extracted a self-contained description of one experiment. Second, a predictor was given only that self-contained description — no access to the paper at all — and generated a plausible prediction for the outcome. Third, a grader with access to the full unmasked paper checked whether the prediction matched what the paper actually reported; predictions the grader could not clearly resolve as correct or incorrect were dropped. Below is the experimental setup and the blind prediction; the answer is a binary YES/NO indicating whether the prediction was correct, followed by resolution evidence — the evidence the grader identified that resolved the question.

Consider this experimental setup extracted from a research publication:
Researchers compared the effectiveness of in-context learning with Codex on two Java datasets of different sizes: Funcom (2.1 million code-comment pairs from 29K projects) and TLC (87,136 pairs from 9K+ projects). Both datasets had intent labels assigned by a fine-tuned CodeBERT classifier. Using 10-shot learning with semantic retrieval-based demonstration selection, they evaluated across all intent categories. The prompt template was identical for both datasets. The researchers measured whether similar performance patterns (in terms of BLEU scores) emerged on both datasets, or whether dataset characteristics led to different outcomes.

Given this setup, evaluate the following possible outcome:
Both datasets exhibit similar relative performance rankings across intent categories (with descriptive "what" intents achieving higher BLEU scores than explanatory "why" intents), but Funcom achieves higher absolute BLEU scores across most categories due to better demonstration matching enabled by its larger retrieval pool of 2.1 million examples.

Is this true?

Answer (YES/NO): NO